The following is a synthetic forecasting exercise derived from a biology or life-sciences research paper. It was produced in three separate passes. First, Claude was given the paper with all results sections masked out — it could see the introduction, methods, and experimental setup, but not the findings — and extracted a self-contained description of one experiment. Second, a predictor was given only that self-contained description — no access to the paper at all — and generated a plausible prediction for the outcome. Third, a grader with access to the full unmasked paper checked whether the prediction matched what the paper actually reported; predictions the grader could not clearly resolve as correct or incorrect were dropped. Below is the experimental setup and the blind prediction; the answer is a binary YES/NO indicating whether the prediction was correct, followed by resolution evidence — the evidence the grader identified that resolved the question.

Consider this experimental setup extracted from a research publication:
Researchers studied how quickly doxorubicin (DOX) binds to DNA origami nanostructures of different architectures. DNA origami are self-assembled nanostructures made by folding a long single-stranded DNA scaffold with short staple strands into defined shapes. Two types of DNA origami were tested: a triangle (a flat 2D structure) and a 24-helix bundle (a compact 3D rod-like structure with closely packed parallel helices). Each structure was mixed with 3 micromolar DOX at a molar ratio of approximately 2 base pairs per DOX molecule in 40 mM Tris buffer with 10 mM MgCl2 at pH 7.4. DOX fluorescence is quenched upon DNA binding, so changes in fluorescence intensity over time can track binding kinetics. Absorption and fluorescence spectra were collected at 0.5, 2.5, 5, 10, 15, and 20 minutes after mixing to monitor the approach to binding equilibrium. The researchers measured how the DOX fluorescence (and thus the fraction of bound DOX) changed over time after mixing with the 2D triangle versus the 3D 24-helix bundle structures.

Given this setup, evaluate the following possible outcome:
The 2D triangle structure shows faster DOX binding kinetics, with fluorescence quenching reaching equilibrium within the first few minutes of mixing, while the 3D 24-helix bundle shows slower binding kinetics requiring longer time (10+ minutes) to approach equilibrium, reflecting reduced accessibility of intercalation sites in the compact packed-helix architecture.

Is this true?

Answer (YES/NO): NO